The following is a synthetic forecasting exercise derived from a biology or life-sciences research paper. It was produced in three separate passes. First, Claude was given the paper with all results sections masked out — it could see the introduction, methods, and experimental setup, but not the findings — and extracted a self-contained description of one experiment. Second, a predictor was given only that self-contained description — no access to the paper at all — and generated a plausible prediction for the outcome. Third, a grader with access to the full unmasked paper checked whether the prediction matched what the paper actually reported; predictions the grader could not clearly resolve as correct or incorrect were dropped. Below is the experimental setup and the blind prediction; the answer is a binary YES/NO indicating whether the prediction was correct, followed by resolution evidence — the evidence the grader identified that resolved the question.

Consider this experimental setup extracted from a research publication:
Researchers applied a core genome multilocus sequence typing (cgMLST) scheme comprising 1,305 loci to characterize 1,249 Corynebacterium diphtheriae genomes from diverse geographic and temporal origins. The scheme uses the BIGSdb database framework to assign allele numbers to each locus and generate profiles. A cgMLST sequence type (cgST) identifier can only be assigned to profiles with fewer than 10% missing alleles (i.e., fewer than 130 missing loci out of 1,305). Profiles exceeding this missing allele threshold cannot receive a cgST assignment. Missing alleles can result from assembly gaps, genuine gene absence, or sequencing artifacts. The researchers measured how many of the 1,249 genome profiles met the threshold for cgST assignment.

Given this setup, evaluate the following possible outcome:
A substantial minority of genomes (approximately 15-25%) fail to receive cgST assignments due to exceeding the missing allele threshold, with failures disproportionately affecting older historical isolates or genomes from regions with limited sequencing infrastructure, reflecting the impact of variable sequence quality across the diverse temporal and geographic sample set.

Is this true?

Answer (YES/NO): NO